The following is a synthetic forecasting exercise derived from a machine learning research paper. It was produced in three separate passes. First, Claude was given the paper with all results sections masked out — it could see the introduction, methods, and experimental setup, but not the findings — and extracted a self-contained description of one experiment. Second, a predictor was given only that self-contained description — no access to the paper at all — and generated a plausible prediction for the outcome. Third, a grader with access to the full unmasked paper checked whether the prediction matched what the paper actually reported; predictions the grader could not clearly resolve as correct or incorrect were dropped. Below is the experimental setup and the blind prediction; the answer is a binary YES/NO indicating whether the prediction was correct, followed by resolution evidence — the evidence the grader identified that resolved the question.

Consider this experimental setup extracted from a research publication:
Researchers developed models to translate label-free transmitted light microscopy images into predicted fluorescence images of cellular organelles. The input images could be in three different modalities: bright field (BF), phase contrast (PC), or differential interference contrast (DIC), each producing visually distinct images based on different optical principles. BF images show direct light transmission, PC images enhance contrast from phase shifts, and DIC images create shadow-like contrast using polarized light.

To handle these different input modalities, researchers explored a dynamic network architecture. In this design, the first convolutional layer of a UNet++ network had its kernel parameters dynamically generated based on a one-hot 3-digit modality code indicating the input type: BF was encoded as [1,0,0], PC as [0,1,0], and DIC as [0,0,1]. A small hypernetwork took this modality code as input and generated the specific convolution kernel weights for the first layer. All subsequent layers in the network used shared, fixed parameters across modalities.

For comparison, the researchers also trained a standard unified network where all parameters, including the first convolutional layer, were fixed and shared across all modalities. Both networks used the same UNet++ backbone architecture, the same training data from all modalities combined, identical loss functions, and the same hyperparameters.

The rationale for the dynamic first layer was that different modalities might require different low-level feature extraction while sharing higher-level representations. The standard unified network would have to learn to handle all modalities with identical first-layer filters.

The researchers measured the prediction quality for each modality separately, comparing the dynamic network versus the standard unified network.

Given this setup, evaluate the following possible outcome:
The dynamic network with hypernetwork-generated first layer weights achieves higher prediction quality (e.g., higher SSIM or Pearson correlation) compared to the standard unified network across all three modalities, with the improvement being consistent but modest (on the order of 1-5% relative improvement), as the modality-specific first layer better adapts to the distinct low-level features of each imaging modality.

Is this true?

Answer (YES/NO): NO